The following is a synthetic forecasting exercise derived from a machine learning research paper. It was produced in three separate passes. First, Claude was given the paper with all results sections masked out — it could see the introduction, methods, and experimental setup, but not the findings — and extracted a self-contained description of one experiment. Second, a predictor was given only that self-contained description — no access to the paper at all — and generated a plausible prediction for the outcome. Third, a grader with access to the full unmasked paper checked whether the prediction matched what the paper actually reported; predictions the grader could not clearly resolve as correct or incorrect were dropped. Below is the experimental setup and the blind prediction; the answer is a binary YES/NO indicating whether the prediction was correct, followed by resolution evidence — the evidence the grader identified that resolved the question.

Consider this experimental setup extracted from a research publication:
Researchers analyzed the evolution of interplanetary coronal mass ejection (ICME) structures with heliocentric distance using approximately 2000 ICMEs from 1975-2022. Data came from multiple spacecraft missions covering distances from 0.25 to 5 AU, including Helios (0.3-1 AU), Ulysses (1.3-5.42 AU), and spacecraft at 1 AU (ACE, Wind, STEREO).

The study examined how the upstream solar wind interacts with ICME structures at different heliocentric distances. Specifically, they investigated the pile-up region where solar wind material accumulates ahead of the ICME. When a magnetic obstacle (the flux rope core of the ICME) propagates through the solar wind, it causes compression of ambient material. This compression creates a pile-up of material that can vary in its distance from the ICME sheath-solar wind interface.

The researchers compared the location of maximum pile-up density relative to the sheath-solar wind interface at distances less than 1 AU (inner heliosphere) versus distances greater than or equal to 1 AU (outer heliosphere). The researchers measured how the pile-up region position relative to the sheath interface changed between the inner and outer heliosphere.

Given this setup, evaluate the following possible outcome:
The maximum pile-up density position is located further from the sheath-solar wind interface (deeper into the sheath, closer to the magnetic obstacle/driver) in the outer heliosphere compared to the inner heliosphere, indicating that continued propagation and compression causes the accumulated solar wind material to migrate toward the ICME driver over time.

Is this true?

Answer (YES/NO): NO